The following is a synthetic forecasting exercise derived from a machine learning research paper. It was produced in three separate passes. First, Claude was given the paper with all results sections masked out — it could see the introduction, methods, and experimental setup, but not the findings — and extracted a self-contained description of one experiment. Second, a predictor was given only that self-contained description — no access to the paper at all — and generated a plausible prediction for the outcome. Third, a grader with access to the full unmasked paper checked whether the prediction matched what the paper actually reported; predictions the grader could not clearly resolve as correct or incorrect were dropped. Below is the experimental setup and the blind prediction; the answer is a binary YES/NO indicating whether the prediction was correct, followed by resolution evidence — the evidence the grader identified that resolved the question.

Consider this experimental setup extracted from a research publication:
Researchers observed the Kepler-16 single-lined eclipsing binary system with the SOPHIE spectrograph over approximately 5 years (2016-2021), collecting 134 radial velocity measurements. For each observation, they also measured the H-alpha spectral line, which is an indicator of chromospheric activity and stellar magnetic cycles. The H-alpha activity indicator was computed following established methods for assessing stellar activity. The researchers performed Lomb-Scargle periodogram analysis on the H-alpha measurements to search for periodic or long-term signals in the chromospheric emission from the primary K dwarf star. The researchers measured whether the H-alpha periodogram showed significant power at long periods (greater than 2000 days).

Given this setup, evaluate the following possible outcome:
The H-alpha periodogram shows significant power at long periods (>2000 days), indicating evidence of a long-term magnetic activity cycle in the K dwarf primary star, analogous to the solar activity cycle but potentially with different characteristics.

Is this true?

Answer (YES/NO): YES